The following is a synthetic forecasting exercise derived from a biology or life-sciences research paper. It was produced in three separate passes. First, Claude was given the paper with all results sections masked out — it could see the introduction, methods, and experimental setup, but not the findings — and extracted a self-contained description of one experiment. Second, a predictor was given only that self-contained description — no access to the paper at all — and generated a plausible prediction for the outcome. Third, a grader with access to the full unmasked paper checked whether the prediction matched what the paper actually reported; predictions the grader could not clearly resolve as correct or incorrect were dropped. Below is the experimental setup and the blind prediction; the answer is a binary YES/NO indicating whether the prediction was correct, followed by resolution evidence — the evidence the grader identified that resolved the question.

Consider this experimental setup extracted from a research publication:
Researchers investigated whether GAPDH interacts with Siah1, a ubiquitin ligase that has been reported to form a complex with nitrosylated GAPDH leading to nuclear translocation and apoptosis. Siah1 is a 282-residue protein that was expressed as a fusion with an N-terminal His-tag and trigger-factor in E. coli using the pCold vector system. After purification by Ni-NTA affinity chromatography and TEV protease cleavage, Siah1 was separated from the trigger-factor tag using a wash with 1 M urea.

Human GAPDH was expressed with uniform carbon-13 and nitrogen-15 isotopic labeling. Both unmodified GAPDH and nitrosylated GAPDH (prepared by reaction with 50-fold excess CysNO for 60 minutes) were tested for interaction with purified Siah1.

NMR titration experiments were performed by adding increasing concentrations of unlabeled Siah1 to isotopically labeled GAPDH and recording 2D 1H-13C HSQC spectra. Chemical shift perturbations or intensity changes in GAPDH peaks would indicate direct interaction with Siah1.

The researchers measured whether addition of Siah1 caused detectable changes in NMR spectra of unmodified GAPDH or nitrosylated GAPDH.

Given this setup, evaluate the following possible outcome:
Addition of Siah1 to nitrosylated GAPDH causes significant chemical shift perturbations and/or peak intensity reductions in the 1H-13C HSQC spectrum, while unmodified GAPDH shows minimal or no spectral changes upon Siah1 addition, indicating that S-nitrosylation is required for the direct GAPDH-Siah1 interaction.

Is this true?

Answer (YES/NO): NO